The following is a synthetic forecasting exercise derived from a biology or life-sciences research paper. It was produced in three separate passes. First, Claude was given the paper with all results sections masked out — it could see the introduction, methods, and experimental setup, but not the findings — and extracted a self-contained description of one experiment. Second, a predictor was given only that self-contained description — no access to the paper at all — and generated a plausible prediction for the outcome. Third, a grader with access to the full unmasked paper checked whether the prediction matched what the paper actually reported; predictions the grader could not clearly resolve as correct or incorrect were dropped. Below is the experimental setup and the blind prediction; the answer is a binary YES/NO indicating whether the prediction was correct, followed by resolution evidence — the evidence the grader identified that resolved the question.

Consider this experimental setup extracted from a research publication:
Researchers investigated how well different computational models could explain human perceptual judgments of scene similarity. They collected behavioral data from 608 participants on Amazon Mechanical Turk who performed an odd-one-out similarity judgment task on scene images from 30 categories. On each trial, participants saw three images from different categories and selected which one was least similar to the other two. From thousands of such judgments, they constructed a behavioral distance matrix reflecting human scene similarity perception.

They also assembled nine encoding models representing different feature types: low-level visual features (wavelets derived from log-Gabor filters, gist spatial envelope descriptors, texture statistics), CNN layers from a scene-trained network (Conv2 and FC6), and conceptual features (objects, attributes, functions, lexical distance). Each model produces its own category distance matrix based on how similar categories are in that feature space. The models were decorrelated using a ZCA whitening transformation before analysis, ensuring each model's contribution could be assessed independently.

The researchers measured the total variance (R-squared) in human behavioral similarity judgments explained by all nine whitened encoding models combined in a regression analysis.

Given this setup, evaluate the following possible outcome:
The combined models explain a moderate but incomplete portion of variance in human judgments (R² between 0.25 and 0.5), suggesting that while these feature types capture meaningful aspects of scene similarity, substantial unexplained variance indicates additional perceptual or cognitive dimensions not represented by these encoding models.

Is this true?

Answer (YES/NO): NO